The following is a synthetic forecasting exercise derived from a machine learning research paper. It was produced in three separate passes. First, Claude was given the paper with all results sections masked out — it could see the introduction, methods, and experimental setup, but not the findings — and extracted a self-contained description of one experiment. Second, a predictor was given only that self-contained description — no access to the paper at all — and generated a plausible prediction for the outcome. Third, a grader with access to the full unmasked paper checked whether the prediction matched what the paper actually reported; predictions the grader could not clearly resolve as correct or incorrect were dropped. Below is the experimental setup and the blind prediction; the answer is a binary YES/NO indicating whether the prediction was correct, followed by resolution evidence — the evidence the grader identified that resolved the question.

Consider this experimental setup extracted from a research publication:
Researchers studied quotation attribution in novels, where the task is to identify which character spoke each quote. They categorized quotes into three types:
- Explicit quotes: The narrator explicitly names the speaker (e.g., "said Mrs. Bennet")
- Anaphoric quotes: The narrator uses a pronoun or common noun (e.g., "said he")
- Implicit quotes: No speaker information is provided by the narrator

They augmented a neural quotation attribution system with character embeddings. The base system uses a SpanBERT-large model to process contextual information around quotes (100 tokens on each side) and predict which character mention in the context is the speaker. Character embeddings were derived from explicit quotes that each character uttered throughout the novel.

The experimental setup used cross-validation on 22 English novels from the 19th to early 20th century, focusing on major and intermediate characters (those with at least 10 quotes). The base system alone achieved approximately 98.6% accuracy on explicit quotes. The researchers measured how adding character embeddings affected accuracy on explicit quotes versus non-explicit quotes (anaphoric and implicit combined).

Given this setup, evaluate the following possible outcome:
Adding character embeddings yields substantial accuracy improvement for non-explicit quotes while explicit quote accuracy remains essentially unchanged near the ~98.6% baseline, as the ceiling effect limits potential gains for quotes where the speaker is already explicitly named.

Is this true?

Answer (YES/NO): YES